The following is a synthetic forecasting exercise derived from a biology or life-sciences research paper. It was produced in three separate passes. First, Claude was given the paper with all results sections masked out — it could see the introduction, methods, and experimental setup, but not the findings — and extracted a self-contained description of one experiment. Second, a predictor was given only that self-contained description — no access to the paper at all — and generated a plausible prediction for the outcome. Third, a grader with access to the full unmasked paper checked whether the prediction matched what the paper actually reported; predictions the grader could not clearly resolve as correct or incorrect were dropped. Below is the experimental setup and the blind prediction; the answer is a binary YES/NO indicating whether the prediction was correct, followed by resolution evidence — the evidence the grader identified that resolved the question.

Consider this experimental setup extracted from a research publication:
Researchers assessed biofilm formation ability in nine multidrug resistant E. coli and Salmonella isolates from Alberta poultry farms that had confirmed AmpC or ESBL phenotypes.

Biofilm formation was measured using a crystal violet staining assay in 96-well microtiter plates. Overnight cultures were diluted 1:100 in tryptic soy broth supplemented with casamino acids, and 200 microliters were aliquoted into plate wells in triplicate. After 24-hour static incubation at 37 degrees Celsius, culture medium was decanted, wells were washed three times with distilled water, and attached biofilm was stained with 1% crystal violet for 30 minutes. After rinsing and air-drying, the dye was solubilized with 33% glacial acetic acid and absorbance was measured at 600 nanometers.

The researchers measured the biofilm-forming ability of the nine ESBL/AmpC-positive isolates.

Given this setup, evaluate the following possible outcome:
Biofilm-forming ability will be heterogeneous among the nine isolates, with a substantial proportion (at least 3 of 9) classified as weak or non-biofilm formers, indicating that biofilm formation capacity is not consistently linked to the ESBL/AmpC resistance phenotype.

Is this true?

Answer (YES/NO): YES